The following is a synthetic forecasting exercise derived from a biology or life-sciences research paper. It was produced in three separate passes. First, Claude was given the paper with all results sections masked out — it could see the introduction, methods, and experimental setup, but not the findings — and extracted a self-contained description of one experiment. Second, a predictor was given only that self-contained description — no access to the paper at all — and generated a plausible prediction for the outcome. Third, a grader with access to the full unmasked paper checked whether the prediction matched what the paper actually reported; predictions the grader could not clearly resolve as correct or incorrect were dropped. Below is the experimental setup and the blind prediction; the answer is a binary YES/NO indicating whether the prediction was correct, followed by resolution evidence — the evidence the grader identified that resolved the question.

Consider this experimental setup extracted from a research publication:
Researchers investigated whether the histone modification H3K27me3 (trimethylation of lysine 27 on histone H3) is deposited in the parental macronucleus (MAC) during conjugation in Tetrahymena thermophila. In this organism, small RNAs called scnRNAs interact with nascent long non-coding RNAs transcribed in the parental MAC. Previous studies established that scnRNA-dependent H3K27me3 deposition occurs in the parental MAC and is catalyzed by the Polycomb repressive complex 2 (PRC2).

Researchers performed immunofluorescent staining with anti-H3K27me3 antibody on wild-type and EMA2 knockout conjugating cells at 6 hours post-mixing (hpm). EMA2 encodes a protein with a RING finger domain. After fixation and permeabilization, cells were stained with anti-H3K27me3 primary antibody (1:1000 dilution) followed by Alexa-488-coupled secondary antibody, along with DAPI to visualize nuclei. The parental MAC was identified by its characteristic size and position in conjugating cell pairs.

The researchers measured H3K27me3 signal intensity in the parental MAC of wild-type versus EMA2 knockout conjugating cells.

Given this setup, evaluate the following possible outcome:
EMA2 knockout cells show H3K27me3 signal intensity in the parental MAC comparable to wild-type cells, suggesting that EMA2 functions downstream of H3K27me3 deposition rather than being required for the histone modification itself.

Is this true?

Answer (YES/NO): NO